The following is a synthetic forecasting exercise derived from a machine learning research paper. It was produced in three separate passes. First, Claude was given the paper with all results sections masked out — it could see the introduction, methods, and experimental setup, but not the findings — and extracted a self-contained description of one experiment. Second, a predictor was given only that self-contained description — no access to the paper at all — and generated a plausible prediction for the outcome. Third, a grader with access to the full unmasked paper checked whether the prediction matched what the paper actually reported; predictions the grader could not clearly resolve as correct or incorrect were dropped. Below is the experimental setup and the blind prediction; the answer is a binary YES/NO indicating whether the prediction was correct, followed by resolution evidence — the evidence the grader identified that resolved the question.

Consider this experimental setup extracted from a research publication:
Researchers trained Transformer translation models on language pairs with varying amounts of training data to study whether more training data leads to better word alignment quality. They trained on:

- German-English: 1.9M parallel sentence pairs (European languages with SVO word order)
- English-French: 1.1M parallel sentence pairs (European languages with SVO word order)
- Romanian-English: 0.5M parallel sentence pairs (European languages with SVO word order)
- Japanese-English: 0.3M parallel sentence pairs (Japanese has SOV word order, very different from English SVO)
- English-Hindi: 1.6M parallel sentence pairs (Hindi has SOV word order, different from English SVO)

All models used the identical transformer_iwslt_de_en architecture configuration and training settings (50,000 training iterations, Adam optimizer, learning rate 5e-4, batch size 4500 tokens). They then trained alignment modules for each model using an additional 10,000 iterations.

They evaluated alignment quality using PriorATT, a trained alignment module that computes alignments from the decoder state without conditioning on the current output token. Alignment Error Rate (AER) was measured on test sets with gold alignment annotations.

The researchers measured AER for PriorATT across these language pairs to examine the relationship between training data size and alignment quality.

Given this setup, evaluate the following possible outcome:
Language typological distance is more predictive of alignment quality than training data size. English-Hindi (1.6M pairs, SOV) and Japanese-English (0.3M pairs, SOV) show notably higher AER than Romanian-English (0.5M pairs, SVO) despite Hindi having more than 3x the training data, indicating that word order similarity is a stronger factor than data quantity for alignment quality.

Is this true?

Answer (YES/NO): YES